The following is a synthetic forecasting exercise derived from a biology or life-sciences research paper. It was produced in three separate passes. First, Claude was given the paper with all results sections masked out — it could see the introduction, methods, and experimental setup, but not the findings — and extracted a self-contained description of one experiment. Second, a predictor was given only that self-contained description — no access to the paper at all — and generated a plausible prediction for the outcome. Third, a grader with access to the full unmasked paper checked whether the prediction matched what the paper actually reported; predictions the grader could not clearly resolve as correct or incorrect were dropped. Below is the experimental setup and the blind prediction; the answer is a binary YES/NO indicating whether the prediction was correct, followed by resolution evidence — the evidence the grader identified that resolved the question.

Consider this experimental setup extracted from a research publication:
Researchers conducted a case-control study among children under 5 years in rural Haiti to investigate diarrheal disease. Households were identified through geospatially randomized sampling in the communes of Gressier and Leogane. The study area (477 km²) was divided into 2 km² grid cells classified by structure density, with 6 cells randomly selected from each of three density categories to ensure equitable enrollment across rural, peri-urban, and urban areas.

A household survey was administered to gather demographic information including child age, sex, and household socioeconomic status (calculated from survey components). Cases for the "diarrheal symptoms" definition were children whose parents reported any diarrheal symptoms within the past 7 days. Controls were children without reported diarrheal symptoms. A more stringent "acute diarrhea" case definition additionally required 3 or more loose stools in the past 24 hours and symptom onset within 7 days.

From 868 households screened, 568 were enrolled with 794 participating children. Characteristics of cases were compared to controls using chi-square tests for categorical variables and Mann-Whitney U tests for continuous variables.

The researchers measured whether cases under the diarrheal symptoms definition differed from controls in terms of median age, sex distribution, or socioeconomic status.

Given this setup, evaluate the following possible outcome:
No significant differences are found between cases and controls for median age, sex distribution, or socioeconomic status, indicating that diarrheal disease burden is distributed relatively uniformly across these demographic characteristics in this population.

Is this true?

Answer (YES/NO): NO